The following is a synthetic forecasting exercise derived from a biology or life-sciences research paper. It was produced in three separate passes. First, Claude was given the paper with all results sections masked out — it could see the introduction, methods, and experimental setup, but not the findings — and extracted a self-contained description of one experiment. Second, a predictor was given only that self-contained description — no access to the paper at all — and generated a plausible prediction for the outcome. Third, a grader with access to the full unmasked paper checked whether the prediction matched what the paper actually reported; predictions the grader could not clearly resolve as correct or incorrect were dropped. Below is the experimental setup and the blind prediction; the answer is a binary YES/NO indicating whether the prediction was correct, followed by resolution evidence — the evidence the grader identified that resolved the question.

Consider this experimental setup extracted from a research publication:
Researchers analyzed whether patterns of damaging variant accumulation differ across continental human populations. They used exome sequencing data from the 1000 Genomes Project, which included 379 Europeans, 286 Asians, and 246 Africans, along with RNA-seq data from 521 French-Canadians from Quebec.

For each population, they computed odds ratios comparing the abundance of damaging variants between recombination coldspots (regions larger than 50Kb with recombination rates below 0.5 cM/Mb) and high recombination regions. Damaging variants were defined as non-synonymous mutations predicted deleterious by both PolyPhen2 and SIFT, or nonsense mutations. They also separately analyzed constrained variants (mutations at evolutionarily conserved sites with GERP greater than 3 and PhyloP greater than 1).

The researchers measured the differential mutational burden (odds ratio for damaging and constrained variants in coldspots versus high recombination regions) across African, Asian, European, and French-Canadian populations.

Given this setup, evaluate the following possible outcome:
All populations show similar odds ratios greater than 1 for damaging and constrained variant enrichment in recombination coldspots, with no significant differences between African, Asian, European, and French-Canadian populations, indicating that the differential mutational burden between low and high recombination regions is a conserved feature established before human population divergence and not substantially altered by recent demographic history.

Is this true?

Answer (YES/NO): NO